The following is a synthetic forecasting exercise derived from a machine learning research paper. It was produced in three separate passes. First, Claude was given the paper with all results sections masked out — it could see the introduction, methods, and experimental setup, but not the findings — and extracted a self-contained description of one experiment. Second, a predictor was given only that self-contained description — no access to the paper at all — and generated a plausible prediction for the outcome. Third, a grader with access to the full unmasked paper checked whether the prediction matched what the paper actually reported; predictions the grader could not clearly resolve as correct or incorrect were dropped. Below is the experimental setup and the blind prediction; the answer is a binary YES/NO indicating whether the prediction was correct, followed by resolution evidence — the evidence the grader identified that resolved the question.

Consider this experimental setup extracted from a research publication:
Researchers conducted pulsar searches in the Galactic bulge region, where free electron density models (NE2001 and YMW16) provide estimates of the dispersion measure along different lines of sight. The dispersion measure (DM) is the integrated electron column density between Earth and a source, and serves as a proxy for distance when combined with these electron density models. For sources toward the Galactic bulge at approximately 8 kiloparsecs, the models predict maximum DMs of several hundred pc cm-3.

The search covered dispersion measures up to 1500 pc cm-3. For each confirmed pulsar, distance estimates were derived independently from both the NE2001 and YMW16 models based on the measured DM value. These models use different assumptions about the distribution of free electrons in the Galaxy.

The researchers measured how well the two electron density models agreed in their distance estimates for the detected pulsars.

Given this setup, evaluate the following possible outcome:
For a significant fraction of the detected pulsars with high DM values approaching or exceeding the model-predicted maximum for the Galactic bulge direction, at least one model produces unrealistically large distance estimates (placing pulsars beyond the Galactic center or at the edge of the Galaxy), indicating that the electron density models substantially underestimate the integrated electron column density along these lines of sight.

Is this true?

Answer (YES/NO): NO